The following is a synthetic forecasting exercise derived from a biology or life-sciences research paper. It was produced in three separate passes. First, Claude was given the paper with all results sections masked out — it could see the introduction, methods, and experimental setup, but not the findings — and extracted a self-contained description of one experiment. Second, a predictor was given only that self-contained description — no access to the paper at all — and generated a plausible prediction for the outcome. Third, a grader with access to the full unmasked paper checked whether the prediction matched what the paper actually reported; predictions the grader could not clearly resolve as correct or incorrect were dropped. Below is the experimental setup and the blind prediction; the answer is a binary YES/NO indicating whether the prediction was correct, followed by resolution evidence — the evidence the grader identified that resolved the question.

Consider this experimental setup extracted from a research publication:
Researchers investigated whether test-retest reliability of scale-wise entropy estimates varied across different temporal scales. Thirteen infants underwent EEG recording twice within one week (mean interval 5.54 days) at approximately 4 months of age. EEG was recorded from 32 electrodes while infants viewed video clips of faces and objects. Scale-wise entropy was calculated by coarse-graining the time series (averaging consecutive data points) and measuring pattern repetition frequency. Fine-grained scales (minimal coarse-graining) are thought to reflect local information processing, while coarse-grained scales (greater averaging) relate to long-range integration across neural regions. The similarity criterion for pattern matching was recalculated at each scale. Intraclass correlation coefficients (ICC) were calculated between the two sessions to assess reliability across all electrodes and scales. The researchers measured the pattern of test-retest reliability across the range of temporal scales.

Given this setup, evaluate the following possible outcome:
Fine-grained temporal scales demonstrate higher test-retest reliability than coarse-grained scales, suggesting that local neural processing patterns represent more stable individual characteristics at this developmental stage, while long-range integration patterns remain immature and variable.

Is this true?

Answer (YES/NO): YES